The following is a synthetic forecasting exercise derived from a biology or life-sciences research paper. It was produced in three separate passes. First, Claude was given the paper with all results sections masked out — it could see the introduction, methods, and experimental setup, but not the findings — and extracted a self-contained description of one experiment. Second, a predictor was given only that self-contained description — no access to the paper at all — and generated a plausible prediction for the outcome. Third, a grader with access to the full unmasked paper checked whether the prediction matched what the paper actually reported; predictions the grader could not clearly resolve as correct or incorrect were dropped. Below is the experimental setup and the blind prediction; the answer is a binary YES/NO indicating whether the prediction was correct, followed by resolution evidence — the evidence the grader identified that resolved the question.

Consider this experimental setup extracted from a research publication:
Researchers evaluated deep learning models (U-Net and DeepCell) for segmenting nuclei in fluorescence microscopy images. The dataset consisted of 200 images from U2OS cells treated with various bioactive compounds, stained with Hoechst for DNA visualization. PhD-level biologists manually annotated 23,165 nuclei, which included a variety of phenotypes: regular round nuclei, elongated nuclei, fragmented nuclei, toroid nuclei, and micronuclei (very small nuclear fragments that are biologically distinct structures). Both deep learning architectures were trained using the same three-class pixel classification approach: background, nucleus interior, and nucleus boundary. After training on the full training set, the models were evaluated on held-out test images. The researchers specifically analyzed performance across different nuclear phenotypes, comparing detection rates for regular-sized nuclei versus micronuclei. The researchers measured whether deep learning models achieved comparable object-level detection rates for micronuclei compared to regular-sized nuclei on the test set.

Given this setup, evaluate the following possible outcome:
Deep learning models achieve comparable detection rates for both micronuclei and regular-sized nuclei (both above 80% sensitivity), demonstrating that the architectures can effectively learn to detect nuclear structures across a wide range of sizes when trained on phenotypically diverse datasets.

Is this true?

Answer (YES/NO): NO